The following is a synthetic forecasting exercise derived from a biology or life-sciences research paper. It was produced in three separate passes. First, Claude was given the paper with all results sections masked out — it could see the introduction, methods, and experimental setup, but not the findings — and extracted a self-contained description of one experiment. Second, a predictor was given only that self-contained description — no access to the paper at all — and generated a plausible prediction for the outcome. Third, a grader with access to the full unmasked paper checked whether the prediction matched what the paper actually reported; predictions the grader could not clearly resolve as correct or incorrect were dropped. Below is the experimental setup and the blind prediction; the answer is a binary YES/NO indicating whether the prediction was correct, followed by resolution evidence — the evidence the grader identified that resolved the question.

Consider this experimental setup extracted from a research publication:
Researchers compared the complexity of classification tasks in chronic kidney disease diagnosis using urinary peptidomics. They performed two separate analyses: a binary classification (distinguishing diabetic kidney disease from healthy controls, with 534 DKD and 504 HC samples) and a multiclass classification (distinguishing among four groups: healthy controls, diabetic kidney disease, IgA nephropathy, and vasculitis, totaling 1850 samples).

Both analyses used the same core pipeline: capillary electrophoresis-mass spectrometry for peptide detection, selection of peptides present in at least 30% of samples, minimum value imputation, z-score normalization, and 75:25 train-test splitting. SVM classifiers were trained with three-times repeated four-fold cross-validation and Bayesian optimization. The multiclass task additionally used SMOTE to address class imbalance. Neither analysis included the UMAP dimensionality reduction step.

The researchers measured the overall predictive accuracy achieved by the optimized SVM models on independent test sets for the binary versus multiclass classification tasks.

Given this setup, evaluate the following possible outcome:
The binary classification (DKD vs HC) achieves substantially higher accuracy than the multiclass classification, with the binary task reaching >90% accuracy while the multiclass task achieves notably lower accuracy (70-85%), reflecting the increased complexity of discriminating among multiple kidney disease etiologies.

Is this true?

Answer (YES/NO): NO